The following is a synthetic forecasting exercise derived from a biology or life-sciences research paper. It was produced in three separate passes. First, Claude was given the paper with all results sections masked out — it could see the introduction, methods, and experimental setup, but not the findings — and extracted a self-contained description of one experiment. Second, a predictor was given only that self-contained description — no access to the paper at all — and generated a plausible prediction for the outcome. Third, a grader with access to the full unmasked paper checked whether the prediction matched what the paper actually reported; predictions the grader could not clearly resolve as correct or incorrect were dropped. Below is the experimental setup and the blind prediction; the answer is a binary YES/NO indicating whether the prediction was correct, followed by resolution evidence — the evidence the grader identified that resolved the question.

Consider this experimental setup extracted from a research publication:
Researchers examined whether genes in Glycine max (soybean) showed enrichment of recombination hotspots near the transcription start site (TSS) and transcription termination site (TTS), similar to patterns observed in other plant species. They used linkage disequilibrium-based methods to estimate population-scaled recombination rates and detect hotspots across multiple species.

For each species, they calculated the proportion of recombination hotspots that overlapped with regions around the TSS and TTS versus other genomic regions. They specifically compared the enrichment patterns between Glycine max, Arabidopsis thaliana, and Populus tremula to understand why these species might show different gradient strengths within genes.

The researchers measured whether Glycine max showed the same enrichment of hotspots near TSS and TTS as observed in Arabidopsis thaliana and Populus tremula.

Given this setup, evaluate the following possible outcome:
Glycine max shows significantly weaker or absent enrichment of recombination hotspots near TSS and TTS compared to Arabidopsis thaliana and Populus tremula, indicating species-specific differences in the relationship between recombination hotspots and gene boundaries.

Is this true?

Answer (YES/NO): YES